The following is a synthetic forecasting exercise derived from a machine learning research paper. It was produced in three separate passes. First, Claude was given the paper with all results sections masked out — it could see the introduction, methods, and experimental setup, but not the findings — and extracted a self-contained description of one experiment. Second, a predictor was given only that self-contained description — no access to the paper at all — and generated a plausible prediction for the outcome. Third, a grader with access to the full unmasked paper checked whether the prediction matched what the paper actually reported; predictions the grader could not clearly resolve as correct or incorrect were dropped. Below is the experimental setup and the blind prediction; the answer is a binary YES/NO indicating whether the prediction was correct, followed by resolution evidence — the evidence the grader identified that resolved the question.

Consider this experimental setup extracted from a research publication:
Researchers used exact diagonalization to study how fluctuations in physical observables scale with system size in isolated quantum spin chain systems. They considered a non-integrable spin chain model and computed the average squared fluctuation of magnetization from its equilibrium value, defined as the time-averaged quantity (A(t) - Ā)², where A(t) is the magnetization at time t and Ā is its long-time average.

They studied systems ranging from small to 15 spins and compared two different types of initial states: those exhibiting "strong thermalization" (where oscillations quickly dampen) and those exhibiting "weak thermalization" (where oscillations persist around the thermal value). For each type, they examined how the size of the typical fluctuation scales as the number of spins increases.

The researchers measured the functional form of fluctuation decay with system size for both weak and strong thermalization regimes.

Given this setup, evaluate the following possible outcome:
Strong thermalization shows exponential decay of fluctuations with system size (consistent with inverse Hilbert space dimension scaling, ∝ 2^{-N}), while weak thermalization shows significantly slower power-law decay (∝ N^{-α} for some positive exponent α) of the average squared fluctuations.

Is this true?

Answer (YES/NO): NO